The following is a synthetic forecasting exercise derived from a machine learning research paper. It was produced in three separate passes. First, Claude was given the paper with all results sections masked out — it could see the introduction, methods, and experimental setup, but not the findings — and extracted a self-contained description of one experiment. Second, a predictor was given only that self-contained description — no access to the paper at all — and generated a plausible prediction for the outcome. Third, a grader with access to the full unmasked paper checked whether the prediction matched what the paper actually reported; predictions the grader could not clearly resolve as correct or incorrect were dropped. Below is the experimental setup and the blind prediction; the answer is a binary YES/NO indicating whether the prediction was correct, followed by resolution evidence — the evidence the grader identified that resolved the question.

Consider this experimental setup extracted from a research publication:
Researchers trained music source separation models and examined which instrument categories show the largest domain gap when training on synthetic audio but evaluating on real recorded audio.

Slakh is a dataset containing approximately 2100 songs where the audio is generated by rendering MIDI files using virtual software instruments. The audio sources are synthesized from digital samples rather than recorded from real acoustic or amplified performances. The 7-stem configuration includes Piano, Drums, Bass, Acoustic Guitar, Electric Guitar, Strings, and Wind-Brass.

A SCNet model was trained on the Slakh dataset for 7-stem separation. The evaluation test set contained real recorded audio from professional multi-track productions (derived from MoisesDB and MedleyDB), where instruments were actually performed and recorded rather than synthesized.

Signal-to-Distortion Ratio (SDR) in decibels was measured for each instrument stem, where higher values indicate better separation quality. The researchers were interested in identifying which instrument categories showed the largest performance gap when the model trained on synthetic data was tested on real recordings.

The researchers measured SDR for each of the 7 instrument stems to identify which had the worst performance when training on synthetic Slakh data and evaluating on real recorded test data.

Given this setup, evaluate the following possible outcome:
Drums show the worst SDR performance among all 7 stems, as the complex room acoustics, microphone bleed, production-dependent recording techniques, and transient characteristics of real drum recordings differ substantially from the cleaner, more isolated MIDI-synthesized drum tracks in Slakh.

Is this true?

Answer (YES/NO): NO